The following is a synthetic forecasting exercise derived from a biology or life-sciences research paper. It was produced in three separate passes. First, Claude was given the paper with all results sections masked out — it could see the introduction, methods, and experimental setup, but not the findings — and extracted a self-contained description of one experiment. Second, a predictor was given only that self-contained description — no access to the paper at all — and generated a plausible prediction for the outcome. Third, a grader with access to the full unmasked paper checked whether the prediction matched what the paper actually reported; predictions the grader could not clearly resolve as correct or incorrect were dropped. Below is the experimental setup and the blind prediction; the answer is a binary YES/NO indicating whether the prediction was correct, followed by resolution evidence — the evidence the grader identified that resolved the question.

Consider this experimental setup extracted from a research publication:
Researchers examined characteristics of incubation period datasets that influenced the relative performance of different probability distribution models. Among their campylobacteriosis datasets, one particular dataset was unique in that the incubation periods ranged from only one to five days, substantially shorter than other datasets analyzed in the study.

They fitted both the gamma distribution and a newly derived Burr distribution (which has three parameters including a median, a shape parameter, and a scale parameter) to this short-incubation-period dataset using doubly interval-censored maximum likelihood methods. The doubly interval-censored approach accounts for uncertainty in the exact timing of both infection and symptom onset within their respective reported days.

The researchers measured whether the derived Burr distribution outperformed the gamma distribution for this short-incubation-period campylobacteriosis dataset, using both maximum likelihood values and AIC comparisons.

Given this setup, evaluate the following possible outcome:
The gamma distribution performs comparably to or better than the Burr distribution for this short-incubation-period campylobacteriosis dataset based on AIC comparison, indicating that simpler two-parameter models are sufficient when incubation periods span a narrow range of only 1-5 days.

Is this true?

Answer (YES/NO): YES